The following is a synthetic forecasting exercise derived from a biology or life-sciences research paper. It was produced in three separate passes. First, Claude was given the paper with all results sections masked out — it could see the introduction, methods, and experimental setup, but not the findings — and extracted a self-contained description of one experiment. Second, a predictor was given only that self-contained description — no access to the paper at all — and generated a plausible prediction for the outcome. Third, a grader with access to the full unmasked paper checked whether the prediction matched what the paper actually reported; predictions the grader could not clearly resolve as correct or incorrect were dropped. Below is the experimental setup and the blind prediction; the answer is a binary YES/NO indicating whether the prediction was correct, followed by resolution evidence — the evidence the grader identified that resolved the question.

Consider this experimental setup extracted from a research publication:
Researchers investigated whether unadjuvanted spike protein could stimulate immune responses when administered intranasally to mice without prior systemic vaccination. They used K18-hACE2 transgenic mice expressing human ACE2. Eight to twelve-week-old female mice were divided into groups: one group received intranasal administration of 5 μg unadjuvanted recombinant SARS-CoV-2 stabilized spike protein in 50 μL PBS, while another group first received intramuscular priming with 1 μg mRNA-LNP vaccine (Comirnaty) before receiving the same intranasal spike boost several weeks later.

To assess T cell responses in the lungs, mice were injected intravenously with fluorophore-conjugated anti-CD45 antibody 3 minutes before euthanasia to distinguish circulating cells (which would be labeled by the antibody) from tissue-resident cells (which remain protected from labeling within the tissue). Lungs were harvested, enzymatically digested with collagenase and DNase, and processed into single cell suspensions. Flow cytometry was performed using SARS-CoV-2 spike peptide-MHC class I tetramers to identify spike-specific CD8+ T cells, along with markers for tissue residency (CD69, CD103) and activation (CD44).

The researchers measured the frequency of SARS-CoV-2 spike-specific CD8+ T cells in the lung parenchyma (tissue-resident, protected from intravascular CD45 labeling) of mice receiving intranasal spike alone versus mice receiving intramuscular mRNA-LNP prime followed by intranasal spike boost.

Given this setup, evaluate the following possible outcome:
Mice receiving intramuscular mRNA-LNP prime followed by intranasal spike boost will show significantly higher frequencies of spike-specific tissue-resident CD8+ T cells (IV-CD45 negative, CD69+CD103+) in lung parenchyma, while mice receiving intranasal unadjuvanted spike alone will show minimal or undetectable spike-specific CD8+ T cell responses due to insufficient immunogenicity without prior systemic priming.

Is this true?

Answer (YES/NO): YES